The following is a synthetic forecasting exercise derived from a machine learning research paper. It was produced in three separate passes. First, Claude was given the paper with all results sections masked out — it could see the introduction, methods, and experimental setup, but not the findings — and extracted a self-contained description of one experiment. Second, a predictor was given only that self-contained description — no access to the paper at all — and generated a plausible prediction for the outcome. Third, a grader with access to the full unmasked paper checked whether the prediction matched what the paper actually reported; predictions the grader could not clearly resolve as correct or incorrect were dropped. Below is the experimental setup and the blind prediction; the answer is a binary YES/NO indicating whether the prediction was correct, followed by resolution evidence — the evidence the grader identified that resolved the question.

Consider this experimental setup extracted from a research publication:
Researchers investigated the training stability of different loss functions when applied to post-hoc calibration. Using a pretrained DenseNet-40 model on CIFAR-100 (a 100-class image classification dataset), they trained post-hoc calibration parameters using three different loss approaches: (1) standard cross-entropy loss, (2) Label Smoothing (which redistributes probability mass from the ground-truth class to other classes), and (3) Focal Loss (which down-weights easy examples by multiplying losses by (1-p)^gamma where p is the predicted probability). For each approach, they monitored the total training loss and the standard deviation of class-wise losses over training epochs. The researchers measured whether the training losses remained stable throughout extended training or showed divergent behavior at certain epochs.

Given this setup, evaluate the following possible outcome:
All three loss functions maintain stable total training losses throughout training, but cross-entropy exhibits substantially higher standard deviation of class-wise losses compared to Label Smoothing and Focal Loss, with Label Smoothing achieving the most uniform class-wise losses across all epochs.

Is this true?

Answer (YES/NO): NO